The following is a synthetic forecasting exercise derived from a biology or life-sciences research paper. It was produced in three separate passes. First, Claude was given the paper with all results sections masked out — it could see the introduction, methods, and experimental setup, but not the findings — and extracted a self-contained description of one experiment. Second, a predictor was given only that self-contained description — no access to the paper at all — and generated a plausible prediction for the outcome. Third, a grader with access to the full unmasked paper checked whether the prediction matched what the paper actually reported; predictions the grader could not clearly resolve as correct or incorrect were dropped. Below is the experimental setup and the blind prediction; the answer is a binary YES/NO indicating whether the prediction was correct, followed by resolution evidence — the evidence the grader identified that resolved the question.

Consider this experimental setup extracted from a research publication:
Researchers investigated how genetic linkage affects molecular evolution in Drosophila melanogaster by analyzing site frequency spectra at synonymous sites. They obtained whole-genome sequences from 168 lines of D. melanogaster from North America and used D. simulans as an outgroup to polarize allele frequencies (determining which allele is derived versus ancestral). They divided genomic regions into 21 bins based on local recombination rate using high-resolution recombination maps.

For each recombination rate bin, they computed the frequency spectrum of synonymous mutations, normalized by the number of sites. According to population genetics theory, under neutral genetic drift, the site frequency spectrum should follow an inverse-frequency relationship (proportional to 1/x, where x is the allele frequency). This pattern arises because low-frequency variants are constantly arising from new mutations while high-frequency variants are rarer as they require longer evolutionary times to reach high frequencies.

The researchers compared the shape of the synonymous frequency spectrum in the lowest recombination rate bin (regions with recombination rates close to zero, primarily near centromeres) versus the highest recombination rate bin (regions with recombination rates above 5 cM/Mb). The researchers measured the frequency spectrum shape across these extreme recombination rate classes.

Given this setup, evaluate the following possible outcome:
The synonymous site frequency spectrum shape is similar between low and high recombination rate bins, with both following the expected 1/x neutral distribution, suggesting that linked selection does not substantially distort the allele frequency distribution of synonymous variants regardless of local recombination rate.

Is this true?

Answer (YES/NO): NO